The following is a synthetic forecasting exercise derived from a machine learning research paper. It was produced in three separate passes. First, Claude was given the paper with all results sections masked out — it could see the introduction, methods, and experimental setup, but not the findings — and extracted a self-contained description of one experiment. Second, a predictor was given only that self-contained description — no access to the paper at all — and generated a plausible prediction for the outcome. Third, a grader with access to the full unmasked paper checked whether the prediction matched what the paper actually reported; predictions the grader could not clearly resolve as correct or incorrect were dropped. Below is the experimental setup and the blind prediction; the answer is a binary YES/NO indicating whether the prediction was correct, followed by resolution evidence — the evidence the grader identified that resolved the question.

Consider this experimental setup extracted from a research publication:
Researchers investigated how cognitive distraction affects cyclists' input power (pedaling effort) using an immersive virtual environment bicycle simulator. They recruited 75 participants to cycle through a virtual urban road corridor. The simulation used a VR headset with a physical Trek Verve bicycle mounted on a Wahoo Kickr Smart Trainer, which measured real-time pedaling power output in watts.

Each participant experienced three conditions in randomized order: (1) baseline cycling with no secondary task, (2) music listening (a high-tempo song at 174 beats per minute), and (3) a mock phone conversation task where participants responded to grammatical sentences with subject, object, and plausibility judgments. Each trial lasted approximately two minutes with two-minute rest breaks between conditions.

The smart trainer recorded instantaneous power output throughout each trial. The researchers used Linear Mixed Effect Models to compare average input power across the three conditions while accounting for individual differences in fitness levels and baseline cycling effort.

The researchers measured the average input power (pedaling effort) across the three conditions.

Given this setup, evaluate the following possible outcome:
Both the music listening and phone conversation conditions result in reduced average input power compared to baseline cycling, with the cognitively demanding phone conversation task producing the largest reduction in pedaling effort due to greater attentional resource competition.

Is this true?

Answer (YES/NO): NO